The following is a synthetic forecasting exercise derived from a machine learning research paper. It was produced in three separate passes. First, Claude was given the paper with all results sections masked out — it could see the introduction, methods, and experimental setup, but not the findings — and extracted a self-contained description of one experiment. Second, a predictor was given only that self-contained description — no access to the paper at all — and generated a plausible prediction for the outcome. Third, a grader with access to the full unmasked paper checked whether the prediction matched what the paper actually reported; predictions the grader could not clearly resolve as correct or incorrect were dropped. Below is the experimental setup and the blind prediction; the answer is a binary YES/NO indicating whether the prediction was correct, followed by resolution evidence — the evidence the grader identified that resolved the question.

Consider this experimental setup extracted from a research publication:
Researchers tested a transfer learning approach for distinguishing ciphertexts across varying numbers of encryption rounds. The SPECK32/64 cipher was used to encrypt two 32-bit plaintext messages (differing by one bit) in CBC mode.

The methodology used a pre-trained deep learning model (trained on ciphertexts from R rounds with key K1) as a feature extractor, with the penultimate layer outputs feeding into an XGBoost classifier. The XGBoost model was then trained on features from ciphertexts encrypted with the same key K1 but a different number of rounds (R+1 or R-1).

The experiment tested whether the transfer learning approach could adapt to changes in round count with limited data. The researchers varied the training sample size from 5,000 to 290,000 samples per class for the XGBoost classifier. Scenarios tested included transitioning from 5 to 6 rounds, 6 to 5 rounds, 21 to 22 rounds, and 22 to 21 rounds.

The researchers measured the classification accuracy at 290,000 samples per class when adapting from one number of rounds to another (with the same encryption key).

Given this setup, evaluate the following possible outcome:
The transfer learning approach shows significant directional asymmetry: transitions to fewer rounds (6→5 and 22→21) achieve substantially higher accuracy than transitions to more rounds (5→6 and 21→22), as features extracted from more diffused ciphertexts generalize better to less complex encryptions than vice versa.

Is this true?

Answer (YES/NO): NO